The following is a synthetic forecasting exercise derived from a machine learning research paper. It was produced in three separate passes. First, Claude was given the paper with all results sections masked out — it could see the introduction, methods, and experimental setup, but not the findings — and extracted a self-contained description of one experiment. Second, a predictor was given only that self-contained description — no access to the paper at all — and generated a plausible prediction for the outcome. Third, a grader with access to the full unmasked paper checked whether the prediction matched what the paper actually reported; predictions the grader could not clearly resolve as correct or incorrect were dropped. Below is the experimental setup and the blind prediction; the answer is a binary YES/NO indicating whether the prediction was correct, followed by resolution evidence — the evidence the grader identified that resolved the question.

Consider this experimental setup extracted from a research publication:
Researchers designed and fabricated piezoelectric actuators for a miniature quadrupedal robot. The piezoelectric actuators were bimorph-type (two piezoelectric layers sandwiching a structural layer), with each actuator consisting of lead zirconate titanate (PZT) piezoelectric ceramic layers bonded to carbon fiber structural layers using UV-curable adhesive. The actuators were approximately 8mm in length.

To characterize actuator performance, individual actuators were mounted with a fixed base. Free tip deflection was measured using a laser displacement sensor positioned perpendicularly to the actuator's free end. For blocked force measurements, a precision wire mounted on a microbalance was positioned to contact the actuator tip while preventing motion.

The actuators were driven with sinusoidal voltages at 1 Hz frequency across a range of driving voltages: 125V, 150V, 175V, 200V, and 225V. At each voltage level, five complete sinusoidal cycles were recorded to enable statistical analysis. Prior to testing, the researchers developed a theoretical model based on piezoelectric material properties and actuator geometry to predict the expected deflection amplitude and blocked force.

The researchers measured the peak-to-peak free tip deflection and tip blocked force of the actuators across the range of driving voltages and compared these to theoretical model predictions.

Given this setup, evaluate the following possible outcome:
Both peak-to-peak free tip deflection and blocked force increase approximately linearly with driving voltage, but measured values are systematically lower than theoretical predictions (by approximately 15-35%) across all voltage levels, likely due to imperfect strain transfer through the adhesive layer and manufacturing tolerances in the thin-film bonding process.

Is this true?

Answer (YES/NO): NO